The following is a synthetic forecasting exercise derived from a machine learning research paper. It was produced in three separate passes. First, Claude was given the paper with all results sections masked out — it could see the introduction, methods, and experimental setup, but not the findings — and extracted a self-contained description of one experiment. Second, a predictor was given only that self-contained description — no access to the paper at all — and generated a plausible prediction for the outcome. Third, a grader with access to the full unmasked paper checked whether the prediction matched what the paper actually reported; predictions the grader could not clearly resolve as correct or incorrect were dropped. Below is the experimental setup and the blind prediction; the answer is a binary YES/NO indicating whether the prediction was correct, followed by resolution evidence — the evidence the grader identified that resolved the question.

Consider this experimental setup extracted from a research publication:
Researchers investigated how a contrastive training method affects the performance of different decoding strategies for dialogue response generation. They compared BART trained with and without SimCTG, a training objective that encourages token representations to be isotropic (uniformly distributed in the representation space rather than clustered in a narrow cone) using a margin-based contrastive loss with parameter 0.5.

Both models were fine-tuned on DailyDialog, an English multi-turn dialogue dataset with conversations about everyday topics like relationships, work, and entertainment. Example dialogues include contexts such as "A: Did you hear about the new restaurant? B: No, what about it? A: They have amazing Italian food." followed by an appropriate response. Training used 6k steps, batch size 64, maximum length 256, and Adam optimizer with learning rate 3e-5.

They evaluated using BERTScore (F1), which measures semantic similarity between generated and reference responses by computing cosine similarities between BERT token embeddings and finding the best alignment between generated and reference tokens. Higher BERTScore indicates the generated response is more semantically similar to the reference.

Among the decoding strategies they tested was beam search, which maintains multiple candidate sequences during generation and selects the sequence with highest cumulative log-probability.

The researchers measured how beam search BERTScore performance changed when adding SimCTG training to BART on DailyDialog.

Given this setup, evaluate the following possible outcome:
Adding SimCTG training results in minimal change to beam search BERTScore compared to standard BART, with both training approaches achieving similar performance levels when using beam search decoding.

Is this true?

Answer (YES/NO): NO